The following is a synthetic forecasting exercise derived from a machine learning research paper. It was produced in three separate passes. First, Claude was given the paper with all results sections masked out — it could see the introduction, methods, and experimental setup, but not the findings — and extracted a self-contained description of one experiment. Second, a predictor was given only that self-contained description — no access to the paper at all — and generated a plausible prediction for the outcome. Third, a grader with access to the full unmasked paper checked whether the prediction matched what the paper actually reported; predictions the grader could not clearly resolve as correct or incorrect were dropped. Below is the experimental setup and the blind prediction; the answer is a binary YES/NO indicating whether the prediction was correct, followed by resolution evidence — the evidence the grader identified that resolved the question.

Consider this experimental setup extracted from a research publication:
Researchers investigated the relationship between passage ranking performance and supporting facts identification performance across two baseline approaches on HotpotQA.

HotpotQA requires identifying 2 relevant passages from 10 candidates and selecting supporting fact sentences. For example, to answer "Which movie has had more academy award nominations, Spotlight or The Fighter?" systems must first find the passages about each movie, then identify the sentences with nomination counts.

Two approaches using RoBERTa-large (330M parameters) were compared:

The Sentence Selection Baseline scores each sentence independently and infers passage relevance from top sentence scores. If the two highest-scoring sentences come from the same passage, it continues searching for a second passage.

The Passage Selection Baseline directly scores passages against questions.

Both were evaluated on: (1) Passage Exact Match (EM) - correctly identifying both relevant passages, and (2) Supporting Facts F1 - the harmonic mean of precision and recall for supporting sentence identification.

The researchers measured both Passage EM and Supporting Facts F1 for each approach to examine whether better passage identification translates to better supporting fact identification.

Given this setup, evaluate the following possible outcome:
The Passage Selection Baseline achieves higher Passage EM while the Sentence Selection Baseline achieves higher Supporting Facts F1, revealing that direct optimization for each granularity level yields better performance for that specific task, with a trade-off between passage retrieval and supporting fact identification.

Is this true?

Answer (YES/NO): YES